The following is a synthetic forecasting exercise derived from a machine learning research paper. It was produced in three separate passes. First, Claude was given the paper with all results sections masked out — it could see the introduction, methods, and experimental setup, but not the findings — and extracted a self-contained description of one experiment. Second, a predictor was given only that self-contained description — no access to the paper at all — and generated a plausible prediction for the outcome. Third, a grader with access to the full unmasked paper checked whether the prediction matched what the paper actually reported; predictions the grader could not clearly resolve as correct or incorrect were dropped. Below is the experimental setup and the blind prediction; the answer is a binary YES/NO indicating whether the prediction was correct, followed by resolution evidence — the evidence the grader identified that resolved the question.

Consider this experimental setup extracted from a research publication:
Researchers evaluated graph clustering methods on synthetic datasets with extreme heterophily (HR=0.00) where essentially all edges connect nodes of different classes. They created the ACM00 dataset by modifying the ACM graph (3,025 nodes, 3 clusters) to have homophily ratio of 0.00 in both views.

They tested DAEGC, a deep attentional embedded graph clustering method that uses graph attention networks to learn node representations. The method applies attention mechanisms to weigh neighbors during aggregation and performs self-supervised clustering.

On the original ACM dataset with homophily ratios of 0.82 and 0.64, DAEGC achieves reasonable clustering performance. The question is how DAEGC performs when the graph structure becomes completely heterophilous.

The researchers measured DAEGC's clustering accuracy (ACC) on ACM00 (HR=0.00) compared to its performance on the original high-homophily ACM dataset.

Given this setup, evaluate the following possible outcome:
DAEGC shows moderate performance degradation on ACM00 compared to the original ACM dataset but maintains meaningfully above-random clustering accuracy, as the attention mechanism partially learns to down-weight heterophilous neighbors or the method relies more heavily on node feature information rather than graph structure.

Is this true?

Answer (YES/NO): YES